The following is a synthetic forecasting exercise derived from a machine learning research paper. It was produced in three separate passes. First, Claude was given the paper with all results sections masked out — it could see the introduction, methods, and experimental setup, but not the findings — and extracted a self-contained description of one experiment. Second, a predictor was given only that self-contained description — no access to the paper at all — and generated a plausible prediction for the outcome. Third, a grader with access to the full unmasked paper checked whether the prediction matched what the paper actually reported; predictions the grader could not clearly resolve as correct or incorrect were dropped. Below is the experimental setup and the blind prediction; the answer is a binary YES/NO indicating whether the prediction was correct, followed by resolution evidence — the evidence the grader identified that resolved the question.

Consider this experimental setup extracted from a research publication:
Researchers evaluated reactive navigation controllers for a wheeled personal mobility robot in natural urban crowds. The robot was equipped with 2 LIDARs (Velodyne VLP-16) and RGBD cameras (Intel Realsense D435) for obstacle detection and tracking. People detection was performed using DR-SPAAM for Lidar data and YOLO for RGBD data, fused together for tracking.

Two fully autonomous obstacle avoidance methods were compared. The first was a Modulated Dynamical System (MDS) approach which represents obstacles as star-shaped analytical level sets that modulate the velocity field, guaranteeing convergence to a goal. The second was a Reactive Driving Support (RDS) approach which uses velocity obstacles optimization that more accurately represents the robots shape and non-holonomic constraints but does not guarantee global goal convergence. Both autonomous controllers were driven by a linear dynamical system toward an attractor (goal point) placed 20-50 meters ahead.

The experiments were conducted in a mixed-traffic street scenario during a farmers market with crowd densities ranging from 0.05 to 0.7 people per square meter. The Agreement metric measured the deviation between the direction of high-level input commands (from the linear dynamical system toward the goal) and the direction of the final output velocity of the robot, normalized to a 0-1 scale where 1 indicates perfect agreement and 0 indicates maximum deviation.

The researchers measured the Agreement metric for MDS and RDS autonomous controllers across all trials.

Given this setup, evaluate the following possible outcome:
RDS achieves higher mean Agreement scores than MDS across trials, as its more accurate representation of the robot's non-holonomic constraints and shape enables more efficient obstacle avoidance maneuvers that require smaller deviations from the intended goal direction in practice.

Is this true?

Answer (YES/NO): YES